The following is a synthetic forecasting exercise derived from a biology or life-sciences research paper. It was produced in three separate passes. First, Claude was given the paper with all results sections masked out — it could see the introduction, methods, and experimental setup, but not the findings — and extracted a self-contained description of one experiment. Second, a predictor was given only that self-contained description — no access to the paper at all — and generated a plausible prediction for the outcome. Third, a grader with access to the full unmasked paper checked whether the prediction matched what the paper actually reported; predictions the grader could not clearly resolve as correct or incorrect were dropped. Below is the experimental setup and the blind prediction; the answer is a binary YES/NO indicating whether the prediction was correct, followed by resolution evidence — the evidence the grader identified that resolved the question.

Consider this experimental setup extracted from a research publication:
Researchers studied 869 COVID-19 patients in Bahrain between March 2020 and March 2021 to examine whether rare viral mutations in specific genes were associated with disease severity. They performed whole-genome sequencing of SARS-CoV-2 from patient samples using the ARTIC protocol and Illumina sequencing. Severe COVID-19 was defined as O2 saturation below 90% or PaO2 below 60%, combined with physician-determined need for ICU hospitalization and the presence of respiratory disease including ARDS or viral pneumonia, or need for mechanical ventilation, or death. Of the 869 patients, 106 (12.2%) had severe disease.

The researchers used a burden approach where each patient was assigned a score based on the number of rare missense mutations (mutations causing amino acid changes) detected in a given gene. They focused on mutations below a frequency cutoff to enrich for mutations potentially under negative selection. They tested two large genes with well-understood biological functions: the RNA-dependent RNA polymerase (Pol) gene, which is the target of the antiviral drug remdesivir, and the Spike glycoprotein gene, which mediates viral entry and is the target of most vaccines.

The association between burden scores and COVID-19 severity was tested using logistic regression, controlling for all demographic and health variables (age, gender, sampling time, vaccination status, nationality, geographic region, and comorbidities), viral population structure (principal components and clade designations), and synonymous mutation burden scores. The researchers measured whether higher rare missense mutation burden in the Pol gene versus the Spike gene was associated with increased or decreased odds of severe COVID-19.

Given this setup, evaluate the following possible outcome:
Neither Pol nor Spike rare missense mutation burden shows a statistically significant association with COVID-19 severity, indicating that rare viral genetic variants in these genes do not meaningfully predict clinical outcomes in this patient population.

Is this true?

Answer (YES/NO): NO